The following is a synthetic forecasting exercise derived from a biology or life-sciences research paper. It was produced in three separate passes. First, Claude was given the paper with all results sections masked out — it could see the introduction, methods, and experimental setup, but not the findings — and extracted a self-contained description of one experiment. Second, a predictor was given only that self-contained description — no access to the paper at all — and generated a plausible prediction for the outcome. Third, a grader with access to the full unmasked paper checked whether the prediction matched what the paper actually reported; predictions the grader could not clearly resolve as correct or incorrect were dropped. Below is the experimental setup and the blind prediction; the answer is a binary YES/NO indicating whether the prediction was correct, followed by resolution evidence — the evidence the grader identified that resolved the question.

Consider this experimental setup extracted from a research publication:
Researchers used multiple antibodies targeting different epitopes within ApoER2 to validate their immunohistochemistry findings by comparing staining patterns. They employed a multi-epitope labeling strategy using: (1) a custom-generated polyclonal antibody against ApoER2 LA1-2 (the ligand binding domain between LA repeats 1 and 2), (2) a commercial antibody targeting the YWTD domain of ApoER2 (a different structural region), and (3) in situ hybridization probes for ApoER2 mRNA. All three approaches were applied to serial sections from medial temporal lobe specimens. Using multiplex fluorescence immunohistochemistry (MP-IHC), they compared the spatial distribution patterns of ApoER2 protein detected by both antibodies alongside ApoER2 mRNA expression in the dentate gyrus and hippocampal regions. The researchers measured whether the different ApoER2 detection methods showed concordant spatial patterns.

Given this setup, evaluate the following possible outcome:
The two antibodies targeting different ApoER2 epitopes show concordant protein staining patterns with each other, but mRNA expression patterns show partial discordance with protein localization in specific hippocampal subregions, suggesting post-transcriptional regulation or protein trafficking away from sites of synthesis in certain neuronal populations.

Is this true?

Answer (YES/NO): NO